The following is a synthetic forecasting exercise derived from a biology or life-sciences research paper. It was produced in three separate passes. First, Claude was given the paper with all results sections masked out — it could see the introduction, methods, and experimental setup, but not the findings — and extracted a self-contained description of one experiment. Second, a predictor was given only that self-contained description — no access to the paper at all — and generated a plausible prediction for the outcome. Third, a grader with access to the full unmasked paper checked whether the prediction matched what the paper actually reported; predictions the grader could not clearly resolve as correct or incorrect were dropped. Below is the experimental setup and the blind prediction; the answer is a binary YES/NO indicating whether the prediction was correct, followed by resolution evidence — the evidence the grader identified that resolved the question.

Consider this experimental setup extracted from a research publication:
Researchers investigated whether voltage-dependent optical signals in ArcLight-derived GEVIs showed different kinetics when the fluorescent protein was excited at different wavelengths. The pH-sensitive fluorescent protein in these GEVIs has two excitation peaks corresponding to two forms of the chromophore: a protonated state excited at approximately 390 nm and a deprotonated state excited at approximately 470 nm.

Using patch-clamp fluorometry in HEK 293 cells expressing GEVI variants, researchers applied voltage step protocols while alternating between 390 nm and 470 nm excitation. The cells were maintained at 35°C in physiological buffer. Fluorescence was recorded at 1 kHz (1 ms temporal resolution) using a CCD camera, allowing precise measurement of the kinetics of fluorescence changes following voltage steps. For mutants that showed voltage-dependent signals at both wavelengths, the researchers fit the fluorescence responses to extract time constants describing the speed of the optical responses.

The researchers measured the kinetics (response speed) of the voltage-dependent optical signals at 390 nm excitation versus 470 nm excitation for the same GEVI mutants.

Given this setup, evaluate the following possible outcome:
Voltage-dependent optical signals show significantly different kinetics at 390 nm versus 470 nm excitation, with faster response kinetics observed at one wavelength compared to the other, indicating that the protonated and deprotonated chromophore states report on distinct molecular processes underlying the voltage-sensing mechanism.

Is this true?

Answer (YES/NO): YES